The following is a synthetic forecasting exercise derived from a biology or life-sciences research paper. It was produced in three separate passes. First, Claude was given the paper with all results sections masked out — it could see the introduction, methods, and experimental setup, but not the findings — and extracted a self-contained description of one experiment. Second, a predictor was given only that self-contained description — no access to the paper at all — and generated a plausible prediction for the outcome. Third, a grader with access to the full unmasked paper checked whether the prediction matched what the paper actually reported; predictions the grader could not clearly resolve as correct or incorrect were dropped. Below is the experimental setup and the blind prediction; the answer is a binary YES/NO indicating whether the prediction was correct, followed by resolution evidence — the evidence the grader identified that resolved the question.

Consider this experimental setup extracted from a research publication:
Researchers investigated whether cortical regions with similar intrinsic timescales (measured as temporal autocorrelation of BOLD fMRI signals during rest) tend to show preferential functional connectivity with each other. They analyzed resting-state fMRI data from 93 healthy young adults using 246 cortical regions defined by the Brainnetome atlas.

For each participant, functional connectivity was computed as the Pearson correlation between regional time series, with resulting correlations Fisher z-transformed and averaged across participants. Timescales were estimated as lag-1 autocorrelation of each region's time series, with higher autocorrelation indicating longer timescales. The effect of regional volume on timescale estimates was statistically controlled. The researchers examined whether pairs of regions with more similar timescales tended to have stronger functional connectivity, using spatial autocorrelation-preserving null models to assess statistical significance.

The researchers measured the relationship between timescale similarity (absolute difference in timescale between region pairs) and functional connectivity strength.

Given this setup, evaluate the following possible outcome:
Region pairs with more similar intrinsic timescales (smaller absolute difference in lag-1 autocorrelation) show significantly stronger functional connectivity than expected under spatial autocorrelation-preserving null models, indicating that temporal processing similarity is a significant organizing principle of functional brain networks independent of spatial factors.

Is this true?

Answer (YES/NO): YES